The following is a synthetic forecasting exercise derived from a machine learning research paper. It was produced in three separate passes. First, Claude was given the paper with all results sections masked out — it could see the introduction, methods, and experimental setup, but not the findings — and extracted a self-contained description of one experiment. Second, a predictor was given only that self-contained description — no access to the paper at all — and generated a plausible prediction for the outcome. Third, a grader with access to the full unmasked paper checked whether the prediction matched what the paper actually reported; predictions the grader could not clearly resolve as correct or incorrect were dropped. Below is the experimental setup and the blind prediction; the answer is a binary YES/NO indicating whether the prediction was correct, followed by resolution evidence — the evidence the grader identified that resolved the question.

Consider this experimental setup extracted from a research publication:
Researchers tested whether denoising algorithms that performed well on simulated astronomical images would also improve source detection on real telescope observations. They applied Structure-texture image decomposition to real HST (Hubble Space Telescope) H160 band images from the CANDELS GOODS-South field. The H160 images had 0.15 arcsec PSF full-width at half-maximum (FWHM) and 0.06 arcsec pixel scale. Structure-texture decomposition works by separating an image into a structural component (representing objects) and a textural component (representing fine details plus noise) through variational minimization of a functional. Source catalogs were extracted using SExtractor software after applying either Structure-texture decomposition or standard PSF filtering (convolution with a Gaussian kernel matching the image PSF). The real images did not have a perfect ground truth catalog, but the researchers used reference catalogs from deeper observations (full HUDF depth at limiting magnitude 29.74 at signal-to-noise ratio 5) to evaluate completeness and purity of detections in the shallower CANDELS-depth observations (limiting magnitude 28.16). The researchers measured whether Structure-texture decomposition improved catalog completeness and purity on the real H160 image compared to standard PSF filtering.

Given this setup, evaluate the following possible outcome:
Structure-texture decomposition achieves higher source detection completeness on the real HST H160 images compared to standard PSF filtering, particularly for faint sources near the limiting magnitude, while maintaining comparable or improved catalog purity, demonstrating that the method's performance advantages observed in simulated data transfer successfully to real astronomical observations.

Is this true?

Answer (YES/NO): YES